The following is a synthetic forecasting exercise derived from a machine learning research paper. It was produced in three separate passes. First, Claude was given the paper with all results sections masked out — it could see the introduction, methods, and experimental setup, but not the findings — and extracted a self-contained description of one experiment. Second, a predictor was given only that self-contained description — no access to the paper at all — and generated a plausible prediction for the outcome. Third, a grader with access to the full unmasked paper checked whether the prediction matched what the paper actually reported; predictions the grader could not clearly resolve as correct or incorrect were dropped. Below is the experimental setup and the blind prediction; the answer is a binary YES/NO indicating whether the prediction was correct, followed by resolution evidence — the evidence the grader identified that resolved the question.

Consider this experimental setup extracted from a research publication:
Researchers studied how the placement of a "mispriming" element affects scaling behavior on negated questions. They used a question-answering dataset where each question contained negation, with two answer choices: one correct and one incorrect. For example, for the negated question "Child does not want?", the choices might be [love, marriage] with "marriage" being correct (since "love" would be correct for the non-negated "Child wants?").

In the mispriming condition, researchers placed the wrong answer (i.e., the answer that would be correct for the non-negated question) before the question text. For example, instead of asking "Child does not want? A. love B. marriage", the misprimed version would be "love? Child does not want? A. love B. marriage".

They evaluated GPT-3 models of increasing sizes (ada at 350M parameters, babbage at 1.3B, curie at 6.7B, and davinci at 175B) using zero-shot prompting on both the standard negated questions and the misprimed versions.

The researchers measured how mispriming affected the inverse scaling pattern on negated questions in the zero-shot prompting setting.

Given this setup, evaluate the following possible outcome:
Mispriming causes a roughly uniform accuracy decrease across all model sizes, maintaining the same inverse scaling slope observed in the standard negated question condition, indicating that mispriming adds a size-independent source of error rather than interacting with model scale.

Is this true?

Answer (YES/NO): NO